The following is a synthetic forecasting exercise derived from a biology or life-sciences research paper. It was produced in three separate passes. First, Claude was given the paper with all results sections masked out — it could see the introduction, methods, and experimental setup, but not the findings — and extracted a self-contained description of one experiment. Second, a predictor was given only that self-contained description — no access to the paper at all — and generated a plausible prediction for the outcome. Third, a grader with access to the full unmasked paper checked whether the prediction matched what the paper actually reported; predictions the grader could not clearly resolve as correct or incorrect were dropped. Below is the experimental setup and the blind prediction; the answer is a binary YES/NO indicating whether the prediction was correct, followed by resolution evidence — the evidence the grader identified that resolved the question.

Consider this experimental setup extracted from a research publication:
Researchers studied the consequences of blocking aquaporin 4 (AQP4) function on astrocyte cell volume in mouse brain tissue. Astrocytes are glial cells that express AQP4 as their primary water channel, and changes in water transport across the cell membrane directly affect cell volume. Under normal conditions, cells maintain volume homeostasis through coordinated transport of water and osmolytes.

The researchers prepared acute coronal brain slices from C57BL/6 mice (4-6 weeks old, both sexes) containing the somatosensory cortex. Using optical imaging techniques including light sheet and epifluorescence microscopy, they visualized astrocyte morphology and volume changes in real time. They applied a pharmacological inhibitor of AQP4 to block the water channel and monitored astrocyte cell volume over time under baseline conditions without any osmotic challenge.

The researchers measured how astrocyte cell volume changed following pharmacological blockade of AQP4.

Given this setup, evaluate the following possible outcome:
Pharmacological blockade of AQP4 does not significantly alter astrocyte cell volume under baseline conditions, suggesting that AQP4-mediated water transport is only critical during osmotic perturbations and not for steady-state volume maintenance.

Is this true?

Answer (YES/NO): NO